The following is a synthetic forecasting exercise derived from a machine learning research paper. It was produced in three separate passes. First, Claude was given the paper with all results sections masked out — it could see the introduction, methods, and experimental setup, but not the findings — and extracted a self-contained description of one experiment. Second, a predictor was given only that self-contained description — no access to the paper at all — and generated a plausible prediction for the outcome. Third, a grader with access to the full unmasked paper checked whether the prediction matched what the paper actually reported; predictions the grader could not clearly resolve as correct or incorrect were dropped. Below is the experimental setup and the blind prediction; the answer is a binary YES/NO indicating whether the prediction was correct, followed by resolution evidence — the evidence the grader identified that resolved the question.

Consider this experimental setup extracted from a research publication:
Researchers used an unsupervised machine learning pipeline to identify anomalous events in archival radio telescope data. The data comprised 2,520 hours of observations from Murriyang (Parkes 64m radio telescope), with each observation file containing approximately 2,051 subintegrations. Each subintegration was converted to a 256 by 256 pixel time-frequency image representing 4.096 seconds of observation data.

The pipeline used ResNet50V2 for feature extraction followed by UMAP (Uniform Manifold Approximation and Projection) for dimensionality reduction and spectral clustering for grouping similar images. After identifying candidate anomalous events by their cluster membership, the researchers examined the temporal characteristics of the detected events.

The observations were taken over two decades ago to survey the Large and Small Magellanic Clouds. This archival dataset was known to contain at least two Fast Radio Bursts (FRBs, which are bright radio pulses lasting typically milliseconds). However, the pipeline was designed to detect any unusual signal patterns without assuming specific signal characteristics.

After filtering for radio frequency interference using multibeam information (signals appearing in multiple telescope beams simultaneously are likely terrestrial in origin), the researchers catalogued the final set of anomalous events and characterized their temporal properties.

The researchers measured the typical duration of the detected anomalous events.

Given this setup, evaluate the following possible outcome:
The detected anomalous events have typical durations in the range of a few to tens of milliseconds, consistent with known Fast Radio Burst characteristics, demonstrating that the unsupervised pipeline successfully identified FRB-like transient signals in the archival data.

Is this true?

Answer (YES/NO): NO